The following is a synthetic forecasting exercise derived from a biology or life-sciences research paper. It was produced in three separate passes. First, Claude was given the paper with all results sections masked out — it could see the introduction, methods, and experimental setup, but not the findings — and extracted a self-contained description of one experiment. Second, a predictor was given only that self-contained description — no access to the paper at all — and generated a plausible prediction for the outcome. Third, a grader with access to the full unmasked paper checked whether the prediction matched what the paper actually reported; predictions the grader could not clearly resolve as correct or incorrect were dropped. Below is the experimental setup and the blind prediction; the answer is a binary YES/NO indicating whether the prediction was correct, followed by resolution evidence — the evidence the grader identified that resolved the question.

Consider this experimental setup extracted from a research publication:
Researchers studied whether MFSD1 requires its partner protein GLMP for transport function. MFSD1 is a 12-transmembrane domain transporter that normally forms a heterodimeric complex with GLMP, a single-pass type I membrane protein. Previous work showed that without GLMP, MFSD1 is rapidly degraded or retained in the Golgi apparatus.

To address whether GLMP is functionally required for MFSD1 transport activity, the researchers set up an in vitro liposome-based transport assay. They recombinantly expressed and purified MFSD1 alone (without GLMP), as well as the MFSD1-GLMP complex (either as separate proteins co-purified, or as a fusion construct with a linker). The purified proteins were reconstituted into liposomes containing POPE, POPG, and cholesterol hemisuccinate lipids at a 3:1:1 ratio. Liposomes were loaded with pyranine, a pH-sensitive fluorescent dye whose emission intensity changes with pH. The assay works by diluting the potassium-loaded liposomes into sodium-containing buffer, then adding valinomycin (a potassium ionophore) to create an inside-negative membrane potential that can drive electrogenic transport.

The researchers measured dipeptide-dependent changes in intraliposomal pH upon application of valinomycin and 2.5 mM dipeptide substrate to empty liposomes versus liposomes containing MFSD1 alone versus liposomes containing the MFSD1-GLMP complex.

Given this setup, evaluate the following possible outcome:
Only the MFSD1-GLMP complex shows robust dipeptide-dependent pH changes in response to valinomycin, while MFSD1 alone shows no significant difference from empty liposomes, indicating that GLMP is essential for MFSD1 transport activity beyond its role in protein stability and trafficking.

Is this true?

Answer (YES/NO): NO